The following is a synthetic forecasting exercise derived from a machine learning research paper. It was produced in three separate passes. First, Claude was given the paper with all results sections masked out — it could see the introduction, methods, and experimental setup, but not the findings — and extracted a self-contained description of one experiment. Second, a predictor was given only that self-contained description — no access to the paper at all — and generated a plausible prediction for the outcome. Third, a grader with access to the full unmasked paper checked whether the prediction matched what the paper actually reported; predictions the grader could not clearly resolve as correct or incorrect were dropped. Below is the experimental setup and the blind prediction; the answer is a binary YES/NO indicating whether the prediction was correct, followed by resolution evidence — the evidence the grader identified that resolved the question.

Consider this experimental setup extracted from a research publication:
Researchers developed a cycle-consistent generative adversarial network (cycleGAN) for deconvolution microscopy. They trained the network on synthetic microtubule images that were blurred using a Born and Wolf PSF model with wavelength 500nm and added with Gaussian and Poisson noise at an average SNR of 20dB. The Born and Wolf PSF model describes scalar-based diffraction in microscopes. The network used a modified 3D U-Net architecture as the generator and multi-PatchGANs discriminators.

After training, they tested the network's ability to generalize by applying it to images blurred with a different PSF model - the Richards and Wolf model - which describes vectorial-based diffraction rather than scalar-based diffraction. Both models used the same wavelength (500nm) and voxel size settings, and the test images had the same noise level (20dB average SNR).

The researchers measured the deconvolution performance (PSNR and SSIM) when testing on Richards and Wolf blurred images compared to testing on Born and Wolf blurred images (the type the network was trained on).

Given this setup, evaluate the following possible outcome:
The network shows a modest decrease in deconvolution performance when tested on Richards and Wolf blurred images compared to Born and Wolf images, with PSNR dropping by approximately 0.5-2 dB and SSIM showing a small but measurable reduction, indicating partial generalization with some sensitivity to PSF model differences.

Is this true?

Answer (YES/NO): NO